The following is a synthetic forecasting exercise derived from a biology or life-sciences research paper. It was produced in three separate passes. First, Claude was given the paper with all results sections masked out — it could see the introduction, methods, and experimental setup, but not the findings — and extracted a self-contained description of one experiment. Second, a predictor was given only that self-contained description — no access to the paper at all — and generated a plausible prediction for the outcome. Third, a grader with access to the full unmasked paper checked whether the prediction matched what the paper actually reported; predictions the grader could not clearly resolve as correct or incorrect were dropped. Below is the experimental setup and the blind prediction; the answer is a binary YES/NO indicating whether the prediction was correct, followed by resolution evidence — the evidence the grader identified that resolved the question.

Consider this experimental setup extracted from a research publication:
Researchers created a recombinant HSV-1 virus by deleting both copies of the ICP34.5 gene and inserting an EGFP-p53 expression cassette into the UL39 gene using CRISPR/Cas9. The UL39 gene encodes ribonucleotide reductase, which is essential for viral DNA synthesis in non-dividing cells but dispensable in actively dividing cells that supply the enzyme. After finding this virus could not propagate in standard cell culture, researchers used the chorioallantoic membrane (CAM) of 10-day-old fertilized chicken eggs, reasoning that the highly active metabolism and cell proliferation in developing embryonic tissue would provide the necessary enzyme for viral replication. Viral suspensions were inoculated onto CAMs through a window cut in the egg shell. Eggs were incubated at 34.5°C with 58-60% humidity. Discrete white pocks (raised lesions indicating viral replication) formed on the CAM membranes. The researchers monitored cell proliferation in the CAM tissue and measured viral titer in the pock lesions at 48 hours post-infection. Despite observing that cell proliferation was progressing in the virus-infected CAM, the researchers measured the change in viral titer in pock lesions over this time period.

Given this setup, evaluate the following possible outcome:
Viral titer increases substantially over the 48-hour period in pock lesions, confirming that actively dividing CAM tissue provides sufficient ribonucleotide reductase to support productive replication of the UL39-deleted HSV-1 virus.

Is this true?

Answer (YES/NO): NO